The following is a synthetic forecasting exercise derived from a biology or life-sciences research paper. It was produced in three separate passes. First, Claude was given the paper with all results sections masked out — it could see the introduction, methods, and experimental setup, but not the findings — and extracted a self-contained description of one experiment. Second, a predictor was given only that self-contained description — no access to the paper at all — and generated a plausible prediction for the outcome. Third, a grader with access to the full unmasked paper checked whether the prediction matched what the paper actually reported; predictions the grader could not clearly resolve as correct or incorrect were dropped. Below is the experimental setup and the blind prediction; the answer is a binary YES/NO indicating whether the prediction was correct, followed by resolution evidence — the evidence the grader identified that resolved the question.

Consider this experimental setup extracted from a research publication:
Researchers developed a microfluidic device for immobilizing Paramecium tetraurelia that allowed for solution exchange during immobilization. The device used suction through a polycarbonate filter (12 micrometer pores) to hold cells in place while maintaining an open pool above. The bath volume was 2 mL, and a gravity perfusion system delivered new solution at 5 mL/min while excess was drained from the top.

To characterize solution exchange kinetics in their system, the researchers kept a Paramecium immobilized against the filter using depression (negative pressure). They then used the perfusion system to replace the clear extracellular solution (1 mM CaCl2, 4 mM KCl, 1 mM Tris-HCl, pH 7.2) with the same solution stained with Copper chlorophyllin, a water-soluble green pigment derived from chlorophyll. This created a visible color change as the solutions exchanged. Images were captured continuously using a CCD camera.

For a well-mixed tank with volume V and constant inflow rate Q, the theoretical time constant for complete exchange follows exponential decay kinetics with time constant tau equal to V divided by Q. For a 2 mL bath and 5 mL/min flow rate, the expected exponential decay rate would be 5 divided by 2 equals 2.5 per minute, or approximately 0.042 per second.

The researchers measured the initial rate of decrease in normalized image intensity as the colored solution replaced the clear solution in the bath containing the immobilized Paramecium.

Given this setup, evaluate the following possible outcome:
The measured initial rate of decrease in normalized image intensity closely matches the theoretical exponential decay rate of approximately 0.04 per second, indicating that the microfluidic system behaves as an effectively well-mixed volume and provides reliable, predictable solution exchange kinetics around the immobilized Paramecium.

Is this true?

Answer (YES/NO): YES